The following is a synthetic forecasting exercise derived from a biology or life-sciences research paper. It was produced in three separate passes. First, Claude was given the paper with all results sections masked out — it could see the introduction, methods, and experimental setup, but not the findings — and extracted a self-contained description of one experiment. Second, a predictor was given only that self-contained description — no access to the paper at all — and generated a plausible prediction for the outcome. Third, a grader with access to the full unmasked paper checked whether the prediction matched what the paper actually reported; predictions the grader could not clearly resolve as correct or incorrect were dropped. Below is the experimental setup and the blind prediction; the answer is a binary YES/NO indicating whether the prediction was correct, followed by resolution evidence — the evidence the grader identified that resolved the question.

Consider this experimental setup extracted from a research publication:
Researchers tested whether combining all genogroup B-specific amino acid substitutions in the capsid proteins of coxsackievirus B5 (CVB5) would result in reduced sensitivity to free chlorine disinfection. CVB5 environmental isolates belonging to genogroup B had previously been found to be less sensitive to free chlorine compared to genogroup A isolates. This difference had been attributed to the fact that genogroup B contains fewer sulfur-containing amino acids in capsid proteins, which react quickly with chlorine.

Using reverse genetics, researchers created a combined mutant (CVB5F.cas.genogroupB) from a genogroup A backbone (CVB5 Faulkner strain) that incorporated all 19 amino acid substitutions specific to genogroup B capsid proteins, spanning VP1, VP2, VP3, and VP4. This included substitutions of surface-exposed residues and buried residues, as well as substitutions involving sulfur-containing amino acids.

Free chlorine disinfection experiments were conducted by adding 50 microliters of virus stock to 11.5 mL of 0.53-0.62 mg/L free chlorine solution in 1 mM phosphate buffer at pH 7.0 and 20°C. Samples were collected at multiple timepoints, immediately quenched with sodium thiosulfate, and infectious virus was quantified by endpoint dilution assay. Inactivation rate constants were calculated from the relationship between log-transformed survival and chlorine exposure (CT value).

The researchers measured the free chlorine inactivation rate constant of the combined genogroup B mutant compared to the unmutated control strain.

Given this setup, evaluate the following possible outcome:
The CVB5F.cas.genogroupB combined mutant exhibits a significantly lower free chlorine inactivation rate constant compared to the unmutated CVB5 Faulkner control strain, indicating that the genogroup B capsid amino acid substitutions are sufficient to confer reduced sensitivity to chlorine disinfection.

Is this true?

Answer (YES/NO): NO